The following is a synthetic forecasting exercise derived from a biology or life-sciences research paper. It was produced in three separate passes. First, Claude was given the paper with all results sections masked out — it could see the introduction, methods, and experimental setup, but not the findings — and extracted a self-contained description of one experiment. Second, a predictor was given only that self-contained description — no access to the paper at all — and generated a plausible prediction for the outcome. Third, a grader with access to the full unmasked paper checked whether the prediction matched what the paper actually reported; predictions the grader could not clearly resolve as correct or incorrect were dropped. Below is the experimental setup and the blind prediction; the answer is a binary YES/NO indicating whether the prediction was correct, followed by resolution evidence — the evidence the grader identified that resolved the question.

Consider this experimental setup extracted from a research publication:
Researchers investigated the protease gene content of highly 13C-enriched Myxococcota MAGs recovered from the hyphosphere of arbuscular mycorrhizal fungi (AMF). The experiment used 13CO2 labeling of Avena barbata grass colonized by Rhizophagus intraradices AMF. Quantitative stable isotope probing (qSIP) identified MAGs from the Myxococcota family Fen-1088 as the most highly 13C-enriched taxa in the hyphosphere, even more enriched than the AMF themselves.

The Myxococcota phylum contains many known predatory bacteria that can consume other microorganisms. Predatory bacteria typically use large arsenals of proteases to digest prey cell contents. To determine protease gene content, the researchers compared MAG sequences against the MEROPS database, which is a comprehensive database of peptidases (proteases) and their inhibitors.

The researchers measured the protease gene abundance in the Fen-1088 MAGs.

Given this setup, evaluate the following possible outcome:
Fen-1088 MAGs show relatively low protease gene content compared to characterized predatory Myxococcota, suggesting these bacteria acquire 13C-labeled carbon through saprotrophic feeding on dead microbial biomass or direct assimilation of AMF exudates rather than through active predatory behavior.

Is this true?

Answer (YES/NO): NO